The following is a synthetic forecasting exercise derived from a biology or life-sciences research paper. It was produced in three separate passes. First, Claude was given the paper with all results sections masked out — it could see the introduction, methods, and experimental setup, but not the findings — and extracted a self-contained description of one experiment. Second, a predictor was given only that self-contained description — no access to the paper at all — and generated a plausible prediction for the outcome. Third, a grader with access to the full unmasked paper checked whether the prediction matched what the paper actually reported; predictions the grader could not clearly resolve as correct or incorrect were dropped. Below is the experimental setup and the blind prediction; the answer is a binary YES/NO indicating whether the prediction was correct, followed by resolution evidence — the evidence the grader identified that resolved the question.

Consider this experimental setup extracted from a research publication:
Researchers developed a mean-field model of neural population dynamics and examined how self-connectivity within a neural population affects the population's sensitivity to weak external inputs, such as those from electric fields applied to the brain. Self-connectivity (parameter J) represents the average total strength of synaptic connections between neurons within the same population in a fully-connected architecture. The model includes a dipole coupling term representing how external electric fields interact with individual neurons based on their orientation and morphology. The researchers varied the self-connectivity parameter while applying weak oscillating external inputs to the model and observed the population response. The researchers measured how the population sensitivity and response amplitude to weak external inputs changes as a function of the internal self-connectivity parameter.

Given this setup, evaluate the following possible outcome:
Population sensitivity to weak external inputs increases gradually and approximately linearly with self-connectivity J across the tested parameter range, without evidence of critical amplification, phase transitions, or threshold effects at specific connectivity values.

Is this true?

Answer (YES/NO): NO